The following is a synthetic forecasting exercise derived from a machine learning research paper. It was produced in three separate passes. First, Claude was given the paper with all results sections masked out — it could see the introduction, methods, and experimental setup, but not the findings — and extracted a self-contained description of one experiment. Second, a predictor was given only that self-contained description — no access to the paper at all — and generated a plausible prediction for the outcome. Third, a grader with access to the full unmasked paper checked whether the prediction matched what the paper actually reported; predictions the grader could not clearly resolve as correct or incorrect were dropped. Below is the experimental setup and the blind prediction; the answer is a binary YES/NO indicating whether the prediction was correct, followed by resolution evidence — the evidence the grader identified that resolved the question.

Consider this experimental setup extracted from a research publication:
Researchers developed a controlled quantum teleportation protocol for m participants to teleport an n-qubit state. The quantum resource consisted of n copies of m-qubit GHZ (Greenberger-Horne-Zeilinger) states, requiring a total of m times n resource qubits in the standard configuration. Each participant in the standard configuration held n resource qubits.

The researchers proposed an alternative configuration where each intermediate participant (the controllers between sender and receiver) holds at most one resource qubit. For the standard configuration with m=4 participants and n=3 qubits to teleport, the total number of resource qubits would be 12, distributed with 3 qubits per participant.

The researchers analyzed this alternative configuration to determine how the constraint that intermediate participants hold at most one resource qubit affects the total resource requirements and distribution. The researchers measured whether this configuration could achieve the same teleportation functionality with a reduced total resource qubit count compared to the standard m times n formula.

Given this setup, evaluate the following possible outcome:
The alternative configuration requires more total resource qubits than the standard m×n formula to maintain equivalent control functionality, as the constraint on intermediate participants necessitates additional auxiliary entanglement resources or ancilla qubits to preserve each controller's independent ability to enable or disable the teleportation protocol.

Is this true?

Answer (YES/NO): NO